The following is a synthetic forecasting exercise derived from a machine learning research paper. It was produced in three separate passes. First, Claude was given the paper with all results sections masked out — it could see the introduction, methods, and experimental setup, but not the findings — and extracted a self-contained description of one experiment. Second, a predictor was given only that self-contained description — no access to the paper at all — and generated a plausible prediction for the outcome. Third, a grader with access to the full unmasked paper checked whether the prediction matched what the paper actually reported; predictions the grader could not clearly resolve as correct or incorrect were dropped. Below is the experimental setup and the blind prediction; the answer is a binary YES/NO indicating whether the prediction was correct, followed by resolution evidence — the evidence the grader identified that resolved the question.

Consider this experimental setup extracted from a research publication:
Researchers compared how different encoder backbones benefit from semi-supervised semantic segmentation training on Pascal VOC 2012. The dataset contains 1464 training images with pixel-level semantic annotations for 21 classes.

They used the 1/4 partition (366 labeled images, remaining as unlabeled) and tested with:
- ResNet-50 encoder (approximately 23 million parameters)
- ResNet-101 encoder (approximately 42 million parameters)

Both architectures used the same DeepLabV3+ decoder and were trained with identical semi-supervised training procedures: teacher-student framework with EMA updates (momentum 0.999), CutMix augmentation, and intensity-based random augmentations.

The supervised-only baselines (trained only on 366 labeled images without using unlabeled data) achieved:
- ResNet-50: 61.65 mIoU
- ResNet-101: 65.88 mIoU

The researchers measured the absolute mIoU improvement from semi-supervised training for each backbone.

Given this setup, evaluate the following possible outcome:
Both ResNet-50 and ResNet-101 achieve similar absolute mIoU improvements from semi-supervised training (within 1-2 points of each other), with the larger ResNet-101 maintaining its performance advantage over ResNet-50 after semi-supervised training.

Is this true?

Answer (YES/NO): NO